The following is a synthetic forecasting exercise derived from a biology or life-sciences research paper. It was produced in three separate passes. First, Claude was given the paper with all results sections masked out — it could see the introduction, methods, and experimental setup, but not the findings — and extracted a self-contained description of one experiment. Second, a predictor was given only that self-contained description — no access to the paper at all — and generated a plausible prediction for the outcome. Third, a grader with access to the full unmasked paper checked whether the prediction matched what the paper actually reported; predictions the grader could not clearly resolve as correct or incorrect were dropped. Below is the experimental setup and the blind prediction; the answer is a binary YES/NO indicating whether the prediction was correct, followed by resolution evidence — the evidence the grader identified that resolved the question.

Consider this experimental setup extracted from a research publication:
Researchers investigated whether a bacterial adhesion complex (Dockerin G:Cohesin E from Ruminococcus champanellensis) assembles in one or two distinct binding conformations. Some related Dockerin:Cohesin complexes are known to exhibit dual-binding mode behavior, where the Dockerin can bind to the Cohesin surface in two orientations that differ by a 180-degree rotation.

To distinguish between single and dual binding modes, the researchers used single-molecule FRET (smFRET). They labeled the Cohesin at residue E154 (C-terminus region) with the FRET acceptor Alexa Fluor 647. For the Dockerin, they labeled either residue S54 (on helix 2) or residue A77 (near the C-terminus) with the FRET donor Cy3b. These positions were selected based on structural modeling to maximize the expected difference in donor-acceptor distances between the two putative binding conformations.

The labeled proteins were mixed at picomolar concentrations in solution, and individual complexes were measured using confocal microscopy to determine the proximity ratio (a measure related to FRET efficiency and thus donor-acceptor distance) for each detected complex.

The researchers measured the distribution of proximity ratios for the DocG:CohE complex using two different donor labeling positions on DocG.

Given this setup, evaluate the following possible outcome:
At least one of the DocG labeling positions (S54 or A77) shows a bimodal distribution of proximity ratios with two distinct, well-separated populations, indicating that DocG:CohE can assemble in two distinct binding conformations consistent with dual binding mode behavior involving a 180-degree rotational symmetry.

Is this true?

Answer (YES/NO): NO